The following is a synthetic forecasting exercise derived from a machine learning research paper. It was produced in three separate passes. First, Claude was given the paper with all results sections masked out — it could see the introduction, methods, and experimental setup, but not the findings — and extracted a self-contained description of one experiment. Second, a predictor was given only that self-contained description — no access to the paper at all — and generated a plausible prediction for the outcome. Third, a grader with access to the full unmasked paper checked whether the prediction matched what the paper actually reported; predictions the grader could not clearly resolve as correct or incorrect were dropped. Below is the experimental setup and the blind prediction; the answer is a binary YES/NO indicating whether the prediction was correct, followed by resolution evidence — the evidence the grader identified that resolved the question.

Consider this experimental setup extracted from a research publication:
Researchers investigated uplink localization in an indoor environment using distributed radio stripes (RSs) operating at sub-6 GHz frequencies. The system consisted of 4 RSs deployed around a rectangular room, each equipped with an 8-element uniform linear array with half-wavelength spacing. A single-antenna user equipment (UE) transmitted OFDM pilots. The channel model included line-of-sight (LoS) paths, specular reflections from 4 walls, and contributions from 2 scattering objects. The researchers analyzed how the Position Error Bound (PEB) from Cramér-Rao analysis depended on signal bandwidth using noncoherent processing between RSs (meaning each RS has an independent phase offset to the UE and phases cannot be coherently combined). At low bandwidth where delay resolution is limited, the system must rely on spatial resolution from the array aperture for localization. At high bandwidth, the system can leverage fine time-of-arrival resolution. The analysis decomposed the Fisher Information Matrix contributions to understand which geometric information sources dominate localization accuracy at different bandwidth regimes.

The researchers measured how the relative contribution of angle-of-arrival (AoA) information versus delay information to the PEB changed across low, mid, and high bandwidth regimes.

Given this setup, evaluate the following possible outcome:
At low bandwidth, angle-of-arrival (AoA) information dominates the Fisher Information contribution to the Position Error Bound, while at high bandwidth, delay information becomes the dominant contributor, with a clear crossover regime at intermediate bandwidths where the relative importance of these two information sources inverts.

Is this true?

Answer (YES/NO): YES